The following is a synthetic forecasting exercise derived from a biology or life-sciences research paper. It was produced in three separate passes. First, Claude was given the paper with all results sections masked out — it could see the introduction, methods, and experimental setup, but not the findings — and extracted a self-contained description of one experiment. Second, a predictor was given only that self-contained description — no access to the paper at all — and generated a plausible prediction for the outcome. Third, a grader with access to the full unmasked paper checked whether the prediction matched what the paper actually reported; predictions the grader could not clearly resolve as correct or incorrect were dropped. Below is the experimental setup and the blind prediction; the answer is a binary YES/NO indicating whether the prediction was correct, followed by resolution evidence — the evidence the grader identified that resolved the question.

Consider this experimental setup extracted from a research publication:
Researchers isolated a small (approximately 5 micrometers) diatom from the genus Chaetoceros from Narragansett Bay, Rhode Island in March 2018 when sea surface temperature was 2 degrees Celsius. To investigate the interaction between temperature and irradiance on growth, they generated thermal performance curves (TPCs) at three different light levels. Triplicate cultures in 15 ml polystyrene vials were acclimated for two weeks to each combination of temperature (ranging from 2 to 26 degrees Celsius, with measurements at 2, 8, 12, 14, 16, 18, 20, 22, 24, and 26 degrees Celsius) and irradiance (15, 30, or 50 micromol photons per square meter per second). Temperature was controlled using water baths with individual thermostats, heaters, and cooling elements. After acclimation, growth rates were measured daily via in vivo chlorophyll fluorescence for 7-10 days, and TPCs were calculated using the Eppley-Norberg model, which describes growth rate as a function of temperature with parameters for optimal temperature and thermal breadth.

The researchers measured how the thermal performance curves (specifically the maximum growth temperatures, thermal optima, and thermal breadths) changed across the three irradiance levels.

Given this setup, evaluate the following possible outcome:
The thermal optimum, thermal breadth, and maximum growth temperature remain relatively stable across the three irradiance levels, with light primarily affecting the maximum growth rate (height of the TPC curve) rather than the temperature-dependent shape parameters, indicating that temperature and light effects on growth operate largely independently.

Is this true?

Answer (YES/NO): NO